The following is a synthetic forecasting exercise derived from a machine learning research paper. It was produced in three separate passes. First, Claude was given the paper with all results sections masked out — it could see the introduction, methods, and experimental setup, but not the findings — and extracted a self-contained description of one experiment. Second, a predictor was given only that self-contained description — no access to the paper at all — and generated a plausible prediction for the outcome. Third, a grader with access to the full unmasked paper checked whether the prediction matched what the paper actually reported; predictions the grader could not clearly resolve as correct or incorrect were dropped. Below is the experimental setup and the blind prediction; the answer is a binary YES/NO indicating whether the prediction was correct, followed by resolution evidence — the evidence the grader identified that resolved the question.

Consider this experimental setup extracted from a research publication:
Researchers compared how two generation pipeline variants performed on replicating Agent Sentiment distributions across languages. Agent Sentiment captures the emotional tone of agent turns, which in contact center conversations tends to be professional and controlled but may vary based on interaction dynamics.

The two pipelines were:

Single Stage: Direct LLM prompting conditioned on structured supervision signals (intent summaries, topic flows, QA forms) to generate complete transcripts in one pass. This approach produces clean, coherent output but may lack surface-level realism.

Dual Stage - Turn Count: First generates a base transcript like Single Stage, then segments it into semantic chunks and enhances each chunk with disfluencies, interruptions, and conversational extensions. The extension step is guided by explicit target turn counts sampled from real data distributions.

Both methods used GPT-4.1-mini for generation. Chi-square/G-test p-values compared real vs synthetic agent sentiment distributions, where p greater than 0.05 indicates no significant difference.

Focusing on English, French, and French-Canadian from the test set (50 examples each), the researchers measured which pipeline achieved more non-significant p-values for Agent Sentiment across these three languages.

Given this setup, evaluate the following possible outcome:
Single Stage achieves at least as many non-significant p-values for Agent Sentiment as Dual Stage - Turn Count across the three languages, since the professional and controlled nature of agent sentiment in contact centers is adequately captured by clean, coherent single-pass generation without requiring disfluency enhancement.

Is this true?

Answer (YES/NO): NO